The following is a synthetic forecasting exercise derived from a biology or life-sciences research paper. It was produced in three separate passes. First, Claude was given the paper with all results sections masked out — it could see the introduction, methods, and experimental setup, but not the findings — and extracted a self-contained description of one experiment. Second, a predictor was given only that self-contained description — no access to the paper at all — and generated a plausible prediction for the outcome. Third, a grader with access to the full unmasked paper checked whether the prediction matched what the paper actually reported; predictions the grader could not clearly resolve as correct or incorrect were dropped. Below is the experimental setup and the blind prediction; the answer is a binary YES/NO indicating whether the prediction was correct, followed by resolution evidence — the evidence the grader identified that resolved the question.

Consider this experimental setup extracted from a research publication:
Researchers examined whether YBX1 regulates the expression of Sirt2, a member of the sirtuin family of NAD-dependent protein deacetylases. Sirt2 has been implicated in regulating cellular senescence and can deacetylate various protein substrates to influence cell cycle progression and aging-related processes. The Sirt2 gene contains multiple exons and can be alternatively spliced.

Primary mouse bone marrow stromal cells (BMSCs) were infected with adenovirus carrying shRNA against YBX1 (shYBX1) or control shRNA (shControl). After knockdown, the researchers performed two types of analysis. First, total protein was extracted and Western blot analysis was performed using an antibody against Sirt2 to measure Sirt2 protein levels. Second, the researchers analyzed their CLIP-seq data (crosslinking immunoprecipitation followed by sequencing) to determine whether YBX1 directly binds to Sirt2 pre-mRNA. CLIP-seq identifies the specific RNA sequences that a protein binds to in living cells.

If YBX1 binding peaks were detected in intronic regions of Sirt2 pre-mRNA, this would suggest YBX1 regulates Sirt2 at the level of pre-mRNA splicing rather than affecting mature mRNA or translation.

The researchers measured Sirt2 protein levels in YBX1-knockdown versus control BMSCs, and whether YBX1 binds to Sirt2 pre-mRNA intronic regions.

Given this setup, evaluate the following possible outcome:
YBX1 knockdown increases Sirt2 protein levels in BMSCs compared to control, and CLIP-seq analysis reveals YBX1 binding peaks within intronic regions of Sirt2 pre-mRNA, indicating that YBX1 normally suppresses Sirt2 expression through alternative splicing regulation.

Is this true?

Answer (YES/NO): NO